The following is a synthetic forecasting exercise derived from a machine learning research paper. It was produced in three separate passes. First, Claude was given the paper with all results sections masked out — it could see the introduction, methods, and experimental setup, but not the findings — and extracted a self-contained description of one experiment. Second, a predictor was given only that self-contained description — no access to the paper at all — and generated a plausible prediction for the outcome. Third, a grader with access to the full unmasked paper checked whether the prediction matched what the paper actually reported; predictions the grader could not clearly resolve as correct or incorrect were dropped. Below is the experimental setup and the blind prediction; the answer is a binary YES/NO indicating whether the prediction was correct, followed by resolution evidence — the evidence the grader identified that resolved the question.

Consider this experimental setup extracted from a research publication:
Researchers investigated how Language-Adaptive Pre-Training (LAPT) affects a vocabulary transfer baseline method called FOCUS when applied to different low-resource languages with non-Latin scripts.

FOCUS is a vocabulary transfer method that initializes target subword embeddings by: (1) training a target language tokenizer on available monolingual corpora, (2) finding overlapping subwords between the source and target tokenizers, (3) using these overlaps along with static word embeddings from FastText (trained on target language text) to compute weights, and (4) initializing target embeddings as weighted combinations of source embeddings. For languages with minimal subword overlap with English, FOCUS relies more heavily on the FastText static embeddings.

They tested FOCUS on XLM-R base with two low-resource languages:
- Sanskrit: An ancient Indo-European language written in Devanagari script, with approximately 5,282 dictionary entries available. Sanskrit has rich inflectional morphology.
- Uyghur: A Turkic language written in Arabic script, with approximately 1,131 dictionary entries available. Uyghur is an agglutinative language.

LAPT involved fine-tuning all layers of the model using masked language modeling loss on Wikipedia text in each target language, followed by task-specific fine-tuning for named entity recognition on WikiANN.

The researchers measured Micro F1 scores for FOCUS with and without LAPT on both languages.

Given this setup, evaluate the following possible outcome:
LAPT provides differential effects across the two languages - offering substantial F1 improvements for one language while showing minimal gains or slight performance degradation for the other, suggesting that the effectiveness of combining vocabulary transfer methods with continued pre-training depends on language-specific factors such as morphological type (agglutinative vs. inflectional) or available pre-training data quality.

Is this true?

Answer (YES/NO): NO